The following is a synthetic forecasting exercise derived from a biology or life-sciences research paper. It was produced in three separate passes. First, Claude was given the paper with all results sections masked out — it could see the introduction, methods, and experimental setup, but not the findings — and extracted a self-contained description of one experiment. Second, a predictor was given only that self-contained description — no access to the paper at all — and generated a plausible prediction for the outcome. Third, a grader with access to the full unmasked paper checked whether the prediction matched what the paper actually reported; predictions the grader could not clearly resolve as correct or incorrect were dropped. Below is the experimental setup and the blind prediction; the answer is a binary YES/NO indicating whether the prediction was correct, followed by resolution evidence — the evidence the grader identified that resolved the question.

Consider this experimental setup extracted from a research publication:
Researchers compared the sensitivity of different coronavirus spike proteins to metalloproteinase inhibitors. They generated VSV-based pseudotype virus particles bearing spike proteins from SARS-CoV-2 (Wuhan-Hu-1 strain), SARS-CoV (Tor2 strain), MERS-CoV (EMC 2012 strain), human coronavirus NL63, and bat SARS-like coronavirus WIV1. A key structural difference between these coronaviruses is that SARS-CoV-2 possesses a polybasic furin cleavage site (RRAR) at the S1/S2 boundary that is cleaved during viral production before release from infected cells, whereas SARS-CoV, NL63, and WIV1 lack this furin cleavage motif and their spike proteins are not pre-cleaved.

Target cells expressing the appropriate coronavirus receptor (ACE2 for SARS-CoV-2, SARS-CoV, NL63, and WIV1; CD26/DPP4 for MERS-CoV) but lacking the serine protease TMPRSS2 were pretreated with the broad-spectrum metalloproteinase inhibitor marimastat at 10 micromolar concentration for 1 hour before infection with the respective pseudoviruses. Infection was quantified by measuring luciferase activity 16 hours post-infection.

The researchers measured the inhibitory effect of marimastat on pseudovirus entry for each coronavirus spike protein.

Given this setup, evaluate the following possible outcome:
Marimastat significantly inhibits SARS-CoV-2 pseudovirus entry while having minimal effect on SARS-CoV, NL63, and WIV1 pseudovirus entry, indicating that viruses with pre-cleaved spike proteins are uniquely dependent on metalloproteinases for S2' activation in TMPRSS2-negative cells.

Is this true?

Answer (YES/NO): NO